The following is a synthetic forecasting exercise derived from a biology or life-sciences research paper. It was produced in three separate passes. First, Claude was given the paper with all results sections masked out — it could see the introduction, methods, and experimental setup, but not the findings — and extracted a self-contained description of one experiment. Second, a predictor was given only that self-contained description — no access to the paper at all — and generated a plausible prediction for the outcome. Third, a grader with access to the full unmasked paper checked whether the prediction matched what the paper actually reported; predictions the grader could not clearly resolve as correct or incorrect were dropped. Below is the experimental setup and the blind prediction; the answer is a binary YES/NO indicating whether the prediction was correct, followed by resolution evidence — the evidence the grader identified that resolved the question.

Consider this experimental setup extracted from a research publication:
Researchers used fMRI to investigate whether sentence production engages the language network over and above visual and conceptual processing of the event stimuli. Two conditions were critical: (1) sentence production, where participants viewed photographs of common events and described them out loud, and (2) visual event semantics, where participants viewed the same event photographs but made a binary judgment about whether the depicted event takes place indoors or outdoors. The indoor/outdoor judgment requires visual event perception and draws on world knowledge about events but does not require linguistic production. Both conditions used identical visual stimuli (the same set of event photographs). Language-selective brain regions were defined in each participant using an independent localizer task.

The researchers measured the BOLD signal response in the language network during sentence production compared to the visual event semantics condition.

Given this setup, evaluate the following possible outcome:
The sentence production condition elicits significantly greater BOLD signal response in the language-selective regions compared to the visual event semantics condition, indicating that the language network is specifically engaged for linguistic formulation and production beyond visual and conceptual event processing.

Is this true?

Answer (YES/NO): YES